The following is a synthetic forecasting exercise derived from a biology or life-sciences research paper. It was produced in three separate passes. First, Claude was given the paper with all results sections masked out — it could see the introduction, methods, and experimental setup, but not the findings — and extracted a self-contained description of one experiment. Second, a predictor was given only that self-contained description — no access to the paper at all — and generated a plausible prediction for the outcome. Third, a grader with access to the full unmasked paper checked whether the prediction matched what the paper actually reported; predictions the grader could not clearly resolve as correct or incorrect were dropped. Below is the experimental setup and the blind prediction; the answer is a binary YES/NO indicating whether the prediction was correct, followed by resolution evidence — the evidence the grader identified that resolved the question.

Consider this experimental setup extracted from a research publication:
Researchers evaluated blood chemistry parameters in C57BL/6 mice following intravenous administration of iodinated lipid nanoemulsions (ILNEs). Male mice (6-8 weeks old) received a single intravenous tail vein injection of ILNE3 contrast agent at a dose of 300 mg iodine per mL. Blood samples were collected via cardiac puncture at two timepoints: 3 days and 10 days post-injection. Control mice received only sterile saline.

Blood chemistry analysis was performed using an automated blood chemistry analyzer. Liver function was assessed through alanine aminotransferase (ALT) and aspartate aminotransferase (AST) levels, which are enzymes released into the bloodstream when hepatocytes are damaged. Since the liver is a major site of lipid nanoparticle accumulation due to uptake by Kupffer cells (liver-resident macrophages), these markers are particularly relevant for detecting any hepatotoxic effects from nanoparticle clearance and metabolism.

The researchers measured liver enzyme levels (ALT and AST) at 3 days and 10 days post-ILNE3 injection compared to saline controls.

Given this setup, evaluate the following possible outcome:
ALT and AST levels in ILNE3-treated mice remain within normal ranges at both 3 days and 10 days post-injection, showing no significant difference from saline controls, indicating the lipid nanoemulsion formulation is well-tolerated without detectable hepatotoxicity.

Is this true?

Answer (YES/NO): NO